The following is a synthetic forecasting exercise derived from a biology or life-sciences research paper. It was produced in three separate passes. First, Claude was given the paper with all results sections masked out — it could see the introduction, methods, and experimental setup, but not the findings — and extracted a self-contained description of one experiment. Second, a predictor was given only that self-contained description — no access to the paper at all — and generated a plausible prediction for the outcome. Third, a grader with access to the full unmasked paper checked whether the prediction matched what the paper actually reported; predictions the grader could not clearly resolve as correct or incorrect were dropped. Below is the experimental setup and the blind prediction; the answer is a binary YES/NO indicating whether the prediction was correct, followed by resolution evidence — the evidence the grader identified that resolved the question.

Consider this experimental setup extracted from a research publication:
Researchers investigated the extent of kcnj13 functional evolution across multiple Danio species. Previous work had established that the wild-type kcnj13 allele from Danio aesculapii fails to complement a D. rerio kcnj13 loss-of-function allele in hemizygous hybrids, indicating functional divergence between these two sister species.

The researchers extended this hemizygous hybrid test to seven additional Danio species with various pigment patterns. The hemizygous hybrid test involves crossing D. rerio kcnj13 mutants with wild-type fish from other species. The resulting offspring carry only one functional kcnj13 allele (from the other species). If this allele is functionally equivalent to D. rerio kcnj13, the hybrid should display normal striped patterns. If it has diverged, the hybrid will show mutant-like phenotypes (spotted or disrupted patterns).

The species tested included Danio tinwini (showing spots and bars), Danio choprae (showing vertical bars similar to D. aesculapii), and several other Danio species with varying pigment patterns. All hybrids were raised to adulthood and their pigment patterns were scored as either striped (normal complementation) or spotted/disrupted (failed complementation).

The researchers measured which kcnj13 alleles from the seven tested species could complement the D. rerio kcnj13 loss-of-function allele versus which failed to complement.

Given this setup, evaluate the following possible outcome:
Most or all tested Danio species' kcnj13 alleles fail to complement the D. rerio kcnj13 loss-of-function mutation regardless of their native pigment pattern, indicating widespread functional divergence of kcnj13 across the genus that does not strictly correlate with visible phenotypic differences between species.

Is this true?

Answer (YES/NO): NO